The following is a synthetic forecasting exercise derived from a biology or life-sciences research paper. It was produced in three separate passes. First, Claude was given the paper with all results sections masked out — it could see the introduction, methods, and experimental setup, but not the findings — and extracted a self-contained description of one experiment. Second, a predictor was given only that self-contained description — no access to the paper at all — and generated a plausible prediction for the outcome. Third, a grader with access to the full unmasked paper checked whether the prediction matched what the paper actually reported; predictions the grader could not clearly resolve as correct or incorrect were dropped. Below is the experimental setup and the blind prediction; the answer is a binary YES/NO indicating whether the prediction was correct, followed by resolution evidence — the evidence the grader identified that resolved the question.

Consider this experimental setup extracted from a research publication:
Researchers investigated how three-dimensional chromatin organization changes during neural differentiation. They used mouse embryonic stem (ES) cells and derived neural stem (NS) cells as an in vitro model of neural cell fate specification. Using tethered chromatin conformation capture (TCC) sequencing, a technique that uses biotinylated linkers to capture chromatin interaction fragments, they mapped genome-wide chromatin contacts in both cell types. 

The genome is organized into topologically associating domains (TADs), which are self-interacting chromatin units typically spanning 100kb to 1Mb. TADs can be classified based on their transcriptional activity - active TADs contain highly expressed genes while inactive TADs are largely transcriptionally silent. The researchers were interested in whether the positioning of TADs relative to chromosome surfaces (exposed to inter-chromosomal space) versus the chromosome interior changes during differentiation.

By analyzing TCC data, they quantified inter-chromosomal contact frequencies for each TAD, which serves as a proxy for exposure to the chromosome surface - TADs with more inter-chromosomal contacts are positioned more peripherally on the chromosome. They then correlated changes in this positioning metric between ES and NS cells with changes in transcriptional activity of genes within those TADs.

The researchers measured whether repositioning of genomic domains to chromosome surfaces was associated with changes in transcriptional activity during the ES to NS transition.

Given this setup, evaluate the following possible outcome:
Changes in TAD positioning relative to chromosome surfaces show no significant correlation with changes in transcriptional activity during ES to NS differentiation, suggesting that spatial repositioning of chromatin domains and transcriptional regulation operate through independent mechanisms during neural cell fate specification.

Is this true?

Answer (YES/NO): NO